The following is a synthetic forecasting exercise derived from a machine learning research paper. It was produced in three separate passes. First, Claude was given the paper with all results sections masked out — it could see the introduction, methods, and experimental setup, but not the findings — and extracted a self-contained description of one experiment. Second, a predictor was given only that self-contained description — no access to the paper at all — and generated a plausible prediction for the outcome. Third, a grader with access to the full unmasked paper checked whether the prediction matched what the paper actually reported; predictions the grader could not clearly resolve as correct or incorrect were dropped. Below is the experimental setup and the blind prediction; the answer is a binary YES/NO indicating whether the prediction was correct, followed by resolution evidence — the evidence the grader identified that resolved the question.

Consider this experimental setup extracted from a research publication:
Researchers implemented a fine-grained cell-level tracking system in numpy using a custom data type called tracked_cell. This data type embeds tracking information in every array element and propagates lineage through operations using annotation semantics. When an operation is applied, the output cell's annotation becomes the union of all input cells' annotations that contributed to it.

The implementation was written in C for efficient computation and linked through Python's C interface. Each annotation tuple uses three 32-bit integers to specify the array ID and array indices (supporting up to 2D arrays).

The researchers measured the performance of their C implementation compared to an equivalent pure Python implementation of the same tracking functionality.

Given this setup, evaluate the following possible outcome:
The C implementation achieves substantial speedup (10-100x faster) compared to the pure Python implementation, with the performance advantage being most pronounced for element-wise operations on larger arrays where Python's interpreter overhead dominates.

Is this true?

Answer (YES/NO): NO